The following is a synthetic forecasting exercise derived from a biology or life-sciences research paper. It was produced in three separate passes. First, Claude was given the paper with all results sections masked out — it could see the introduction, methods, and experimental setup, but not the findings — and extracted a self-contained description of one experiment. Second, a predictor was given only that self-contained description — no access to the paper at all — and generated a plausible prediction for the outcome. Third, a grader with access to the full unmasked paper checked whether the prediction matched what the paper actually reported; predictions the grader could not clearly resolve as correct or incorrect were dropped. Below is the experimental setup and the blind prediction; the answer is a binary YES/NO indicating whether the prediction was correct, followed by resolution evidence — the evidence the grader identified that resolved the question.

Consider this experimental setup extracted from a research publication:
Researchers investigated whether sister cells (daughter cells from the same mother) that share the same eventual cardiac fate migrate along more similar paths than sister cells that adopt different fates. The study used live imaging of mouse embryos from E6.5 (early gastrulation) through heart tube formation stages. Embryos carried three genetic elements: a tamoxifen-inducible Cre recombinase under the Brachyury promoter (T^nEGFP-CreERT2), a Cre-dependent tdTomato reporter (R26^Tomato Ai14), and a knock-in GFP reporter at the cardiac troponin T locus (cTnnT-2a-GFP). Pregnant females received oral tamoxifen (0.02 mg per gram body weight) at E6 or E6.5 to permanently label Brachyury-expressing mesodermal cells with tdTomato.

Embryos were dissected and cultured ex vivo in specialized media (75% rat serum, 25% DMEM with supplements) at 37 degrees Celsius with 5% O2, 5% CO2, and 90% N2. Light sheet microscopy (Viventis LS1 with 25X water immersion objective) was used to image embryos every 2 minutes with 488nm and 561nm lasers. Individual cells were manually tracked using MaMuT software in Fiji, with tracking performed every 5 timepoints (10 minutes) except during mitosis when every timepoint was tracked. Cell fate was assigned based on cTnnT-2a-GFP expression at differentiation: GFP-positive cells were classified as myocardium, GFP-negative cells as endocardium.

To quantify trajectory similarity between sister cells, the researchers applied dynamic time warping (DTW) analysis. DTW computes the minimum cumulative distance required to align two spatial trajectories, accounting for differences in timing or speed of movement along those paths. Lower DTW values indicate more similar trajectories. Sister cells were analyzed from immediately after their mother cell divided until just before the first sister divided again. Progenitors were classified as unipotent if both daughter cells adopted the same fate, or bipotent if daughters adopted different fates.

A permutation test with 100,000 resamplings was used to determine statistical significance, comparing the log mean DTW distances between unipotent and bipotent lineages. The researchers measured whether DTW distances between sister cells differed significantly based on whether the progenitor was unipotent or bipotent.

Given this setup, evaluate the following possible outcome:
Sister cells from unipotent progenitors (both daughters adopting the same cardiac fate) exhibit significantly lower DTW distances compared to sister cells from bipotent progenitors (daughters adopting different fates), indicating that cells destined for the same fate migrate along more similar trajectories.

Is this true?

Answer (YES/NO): YES